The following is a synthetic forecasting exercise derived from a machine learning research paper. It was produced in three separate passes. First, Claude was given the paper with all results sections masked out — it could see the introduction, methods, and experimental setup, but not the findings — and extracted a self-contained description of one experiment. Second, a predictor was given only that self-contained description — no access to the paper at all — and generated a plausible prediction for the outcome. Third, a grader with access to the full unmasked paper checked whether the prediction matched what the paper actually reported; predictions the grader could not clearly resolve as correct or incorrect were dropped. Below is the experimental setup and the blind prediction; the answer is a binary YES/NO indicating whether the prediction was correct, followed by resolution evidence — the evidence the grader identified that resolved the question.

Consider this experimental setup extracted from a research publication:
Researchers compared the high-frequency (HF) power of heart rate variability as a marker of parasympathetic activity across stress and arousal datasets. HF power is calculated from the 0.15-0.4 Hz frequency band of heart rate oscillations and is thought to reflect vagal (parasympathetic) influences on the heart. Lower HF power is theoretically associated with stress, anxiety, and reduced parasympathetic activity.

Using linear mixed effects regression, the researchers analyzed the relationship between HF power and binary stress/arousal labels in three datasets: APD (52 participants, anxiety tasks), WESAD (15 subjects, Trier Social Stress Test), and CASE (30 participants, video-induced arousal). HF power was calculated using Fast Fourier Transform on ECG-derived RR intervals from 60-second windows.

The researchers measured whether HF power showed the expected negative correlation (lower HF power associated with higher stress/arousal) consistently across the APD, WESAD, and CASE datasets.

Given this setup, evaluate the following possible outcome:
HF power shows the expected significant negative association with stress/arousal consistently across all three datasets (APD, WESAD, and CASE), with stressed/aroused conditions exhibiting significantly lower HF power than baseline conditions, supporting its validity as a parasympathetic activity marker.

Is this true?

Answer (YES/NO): NO